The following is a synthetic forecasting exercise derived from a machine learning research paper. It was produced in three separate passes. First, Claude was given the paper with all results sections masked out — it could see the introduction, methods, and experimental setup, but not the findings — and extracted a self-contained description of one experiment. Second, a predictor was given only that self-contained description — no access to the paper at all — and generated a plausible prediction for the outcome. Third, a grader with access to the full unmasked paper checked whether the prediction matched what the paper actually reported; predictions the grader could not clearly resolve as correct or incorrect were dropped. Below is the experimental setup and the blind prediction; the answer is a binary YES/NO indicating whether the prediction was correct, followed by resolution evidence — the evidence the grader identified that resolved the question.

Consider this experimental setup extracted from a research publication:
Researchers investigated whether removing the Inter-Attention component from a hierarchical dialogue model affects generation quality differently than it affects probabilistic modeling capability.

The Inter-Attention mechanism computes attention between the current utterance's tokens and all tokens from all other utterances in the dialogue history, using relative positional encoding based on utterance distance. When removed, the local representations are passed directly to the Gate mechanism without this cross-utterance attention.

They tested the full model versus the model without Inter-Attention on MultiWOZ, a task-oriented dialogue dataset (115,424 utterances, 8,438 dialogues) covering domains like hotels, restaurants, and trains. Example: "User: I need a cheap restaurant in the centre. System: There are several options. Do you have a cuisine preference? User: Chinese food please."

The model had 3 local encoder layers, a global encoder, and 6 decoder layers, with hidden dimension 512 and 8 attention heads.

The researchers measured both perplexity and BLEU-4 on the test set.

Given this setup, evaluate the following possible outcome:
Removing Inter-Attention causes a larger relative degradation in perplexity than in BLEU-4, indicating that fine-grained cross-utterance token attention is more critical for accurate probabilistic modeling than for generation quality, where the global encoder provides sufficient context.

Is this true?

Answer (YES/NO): NO